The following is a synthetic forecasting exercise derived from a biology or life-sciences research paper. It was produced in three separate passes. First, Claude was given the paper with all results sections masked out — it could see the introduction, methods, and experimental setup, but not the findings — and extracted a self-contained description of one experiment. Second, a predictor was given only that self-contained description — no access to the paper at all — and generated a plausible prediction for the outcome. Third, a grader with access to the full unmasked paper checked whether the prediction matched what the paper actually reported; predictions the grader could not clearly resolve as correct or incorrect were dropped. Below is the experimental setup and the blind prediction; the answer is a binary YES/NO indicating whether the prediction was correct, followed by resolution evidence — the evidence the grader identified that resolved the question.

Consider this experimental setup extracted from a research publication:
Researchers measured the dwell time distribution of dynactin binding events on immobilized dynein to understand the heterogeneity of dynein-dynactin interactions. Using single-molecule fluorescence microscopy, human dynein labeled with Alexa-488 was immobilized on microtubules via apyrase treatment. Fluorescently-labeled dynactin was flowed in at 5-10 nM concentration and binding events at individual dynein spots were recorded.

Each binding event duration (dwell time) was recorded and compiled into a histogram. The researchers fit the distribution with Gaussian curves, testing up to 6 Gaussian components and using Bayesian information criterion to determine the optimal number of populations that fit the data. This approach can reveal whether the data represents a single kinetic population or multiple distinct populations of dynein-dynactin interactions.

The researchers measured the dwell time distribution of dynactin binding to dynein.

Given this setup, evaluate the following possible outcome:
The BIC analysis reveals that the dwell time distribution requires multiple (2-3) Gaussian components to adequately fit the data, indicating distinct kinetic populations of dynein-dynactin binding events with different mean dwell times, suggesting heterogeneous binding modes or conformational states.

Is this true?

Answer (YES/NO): YES